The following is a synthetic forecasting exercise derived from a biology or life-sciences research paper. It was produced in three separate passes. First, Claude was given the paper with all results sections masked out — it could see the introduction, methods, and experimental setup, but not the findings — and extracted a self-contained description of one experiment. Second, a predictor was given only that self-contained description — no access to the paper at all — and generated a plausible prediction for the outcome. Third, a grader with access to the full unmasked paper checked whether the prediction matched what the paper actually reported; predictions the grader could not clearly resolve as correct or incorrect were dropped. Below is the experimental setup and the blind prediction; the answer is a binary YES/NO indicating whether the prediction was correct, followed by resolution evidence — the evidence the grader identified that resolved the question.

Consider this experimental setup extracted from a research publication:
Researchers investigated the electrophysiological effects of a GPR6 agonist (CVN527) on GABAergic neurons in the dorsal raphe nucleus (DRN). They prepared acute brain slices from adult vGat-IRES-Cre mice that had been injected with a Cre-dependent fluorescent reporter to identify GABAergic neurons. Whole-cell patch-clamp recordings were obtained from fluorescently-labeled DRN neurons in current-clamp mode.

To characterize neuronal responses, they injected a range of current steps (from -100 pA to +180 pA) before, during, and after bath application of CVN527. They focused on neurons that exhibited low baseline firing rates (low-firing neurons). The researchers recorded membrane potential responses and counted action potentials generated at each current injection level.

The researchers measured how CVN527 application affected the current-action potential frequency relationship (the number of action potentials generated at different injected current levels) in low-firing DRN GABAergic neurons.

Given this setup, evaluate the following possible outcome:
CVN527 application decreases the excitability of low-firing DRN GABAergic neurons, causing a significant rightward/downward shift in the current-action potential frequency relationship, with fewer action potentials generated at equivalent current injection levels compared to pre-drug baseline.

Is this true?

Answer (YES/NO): YES